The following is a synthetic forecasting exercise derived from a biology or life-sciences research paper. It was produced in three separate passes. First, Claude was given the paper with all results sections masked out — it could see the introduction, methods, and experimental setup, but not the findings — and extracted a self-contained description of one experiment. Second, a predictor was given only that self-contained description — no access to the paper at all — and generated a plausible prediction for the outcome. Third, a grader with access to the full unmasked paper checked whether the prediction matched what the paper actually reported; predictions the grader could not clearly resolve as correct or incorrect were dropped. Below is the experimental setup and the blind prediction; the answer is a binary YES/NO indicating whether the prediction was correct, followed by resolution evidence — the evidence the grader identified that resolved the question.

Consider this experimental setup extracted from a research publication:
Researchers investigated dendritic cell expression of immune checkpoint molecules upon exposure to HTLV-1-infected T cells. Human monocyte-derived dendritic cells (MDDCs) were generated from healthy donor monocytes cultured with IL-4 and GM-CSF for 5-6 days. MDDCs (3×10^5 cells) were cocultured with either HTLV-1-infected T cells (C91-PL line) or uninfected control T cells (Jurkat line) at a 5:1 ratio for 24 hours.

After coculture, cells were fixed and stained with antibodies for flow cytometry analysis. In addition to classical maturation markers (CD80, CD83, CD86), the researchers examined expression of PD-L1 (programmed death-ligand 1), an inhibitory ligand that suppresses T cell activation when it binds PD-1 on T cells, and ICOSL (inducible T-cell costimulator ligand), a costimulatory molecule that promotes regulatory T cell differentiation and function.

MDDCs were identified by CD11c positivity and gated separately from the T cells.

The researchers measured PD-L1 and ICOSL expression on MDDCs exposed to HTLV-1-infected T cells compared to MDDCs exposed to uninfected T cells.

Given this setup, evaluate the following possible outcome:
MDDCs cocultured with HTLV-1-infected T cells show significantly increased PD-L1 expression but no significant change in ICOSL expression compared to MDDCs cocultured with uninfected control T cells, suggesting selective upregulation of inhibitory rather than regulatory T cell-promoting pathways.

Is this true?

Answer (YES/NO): NO